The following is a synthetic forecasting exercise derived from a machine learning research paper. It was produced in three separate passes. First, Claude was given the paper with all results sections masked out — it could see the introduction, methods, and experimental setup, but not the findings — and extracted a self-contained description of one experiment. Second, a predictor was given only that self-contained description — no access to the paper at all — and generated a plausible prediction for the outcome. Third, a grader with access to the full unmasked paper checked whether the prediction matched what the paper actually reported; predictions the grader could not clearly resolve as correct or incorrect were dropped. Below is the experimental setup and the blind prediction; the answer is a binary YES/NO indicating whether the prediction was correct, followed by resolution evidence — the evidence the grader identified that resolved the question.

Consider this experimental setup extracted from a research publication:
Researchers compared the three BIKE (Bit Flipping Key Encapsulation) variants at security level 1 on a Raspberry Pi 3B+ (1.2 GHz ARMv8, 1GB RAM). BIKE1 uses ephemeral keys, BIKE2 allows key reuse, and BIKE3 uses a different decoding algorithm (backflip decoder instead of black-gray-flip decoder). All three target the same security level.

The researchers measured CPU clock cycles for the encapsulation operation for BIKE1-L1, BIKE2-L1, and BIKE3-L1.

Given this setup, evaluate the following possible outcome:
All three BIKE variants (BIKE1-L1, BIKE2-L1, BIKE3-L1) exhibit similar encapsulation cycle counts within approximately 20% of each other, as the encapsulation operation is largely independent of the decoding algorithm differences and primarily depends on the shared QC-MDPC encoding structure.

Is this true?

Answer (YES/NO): NO